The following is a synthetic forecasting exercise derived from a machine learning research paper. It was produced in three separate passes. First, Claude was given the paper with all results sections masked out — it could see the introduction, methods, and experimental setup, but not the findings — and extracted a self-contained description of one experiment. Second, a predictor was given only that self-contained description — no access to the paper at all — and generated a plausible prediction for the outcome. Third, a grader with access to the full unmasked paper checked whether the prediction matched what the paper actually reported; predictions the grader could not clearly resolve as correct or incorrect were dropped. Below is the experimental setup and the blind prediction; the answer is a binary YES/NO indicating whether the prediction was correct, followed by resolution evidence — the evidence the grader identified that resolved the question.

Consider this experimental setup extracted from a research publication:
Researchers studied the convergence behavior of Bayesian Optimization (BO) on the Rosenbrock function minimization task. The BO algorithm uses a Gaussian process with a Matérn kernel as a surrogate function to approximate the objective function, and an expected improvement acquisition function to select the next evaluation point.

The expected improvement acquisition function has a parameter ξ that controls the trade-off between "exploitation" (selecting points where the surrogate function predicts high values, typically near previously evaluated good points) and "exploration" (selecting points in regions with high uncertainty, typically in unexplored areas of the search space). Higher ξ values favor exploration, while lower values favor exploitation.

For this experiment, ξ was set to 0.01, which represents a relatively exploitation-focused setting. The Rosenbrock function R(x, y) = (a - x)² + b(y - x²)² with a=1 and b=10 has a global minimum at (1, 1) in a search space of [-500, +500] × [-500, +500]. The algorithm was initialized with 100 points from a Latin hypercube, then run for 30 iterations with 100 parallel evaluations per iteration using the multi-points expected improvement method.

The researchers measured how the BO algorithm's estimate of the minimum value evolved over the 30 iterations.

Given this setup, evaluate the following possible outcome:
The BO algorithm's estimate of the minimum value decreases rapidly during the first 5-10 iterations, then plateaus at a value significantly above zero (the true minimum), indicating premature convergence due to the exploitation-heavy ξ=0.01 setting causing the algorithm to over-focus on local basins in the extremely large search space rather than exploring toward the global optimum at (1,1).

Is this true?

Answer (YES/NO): NO